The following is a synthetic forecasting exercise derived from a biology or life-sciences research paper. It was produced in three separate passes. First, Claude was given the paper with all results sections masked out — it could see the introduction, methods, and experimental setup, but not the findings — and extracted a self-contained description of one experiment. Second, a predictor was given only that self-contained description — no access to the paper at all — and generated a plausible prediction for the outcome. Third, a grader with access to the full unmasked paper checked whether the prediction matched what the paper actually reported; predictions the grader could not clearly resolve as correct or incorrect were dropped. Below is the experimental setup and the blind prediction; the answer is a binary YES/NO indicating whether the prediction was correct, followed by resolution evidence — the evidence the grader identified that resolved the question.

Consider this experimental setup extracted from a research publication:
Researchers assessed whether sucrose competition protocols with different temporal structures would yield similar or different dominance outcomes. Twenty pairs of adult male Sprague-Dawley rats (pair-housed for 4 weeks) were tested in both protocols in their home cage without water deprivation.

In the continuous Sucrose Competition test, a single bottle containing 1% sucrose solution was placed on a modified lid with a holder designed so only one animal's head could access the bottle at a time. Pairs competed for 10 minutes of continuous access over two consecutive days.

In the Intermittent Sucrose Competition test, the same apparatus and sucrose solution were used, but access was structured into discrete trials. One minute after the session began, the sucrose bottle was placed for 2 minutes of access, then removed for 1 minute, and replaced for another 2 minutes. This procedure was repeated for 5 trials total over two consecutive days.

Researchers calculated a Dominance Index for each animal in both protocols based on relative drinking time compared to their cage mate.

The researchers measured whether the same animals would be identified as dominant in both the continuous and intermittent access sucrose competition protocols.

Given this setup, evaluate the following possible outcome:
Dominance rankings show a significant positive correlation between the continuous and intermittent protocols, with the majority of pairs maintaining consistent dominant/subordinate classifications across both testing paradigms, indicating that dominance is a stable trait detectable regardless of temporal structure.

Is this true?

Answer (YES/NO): YES